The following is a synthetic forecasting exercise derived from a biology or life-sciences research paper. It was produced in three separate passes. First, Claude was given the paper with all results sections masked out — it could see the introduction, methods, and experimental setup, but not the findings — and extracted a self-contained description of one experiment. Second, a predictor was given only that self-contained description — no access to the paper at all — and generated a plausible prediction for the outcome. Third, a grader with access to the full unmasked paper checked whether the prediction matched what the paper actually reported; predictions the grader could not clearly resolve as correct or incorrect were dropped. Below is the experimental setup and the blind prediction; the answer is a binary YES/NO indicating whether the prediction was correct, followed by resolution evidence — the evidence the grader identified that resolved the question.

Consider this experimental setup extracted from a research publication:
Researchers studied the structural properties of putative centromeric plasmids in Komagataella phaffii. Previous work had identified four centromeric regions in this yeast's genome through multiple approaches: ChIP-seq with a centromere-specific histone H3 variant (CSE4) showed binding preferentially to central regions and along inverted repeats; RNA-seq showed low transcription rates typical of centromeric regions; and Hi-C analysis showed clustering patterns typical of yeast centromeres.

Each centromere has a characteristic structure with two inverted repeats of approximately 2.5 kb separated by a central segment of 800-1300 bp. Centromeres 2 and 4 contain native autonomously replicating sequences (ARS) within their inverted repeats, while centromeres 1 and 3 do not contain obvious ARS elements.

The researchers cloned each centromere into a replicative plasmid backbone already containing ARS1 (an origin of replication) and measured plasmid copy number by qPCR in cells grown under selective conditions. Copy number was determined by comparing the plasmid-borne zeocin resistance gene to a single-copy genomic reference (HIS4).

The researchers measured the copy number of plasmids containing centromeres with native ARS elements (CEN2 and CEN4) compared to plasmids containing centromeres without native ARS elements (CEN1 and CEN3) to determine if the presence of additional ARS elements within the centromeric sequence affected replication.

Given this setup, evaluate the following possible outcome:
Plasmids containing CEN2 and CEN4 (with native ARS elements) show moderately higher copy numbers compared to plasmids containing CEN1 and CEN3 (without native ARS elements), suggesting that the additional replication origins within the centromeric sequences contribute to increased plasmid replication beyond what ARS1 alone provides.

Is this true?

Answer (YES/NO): NO